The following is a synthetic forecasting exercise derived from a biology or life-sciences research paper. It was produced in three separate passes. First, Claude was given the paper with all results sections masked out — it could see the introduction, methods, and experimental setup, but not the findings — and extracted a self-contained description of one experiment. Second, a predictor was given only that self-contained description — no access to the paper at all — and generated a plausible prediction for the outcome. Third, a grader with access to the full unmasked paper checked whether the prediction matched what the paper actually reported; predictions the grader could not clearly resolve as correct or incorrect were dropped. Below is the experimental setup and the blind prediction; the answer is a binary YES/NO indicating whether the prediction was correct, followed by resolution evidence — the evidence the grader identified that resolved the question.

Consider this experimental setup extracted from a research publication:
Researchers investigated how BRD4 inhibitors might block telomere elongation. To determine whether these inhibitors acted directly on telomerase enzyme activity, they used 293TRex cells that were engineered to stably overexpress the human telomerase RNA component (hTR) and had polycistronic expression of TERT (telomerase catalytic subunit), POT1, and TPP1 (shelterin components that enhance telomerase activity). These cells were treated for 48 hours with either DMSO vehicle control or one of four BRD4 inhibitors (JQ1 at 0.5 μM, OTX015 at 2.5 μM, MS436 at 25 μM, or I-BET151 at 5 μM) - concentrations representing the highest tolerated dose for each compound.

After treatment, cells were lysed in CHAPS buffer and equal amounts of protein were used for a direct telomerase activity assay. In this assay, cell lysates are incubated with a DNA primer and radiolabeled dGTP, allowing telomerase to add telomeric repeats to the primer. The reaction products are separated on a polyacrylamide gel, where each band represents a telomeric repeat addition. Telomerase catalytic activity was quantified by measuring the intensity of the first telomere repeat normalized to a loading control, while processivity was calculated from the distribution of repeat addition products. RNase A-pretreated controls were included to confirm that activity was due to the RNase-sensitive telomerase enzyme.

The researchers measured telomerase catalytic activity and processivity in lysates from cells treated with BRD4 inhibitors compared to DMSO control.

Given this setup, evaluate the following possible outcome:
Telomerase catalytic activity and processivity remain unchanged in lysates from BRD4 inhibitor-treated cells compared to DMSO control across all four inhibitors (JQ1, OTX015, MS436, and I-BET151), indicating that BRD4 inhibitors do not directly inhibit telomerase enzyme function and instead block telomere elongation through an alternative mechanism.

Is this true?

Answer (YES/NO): YES